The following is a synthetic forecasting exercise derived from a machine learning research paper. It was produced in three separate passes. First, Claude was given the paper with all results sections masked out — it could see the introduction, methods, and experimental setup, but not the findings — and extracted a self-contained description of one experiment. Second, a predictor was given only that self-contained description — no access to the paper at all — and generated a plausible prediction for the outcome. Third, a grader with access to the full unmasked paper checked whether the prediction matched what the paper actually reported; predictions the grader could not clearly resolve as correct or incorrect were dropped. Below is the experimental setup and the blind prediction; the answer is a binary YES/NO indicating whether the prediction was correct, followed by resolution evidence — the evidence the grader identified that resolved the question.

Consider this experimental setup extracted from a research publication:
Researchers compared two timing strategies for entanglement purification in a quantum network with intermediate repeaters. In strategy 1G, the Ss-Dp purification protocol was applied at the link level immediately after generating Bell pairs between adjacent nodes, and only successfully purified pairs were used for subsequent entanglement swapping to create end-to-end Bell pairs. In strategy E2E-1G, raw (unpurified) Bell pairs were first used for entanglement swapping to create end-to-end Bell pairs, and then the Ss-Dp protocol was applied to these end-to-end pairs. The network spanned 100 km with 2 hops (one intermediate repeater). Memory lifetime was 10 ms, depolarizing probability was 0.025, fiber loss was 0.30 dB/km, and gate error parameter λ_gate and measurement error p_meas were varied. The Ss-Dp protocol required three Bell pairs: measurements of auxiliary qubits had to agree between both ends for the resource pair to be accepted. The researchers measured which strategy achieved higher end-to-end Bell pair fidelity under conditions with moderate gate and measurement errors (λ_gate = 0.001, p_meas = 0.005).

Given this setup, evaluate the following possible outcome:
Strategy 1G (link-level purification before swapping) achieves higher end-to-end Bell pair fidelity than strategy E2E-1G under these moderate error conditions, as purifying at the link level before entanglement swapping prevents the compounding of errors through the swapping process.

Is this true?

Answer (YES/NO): YES